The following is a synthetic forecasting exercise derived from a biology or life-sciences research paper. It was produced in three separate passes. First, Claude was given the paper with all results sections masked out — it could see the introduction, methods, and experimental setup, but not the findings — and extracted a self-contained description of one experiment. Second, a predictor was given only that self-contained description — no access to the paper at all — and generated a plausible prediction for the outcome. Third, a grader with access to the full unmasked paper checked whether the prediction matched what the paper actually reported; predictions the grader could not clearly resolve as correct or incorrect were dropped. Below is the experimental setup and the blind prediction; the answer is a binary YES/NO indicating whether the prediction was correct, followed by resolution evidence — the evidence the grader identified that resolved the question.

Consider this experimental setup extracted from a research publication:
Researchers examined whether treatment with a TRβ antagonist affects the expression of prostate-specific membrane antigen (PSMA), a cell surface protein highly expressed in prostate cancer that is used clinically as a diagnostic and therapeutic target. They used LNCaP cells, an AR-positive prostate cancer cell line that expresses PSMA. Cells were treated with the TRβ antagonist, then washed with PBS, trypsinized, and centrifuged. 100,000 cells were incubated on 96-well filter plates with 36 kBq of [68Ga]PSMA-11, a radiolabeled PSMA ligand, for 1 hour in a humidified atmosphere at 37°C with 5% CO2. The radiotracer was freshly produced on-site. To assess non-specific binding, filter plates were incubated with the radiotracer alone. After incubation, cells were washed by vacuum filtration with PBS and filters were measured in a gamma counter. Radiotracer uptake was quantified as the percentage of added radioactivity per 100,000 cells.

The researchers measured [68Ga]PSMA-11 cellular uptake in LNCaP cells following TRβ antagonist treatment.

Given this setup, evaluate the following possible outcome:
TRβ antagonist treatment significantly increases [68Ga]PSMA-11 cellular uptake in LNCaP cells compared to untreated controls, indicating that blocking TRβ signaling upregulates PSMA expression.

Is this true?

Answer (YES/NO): NO